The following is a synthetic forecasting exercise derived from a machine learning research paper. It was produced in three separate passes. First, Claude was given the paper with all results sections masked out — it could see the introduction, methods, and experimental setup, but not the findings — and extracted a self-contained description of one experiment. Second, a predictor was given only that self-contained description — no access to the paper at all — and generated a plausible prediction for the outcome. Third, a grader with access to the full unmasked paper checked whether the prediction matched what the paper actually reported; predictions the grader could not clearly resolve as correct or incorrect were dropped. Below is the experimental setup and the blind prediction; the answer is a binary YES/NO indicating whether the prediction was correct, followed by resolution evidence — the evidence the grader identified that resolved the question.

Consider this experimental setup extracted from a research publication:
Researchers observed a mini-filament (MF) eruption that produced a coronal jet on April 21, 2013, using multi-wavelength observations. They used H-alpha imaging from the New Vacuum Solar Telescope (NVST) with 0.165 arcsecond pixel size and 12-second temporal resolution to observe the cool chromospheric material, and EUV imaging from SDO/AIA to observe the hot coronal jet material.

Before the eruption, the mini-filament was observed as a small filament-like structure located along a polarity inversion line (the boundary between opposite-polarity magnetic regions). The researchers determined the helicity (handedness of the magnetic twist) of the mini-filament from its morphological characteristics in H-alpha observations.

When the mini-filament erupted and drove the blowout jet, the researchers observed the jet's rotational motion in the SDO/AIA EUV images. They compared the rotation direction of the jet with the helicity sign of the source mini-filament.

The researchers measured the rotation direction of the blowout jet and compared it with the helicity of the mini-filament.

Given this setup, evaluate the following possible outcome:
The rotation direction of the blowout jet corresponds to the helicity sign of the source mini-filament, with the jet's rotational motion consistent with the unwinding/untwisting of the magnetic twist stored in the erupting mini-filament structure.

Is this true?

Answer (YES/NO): YES